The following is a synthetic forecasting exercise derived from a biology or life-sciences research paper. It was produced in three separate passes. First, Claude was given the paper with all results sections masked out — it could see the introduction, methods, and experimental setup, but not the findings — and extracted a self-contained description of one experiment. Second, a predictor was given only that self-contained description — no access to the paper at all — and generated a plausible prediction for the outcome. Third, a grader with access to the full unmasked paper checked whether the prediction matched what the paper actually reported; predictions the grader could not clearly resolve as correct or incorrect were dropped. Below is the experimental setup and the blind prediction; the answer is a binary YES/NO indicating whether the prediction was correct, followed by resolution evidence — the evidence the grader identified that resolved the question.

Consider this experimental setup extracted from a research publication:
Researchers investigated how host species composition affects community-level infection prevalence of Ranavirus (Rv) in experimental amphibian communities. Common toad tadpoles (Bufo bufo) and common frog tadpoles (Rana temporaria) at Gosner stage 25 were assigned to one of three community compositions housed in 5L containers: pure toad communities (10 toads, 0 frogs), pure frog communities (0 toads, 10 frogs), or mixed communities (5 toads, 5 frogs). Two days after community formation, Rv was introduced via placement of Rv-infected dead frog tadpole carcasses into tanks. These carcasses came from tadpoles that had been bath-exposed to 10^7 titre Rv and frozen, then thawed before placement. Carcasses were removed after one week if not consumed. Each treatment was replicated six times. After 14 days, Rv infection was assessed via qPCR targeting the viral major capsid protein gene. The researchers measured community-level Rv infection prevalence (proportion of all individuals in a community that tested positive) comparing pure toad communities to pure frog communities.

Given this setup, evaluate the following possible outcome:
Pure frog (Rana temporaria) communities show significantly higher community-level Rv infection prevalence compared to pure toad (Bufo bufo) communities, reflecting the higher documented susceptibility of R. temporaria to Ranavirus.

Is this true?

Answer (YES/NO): YES